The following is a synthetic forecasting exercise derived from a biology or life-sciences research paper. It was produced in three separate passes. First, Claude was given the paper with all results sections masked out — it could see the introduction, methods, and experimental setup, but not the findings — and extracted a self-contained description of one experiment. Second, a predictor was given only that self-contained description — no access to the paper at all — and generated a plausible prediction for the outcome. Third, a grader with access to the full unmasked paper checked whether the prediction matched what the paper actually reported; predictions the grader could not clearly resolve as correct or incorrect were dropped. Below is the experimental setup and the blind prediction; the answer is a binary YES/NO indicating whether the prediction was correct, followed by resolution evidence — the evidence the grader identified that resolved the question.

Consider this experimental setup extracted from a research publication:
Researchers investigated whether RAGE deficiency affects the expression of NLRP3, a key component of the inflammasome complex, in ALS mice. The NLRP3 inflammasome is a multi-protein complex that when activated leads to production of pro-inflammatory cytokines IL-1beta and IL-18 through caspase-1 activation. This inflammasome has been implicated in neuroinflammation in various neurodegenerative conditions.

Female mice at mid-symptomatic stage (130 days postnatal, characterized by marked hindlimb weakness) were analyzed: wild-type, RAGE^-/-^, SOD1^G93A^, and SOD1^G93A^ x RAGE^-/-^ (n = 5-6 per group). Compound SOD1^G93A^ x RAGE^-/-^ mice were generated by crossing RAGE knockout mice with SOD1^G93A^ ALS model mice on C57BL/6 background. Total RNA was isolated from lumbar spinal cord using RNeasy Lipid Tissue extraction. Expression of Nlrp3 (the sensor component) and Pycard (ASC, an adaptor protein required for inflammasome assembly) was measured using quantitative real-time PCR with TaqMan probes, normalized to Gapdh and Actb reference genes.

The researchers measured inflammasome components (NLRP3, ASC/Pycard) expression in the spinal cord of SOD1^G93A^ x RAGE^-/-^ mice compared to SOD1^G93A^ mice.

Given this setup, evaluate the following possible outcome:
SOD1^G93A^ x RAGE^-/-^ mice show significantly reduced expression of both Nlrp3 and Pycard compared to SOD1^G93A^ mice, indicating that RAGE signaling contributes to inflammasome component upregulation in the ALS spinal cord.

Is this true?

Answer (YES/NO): NO